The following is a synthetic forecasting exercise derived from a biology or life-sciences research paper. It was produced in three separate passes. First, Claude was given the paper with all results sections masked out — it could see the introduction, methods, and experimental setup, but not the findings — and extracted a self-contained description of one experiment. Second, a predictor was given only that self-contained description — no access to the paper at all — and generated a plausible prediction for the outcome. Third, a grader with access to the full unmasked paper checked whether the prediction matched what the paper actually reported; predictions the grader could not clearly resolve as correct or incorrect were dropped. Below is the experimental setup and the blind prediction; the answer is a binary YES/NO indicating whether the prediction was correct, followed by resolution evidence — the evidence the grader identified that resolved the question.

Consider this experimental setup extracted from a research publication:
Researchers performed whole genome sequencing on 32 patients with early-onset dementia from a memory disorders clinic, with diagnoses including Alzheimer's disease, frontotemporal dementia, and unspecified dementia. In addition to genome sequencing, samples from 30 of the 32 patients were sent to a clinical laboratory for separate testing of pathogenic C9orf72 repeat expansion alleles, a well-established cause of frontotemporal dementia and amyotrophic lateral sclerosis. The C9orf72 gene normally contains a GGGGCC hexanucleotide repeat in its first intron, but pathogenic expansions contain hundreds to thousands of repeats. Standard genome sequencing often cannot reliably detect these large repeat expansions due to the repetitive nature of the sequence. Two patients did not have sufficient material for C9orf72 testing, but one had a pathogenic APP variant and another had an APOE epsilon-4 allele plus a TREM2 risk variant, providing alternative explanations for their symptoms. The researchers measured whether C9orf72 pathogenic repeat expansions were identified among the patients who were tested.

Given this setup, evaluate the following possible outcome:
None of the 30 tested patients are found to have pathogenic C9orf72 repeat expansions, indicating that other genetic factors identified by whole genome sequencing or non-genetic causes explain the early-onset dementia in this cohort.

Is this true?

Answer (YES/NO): NO